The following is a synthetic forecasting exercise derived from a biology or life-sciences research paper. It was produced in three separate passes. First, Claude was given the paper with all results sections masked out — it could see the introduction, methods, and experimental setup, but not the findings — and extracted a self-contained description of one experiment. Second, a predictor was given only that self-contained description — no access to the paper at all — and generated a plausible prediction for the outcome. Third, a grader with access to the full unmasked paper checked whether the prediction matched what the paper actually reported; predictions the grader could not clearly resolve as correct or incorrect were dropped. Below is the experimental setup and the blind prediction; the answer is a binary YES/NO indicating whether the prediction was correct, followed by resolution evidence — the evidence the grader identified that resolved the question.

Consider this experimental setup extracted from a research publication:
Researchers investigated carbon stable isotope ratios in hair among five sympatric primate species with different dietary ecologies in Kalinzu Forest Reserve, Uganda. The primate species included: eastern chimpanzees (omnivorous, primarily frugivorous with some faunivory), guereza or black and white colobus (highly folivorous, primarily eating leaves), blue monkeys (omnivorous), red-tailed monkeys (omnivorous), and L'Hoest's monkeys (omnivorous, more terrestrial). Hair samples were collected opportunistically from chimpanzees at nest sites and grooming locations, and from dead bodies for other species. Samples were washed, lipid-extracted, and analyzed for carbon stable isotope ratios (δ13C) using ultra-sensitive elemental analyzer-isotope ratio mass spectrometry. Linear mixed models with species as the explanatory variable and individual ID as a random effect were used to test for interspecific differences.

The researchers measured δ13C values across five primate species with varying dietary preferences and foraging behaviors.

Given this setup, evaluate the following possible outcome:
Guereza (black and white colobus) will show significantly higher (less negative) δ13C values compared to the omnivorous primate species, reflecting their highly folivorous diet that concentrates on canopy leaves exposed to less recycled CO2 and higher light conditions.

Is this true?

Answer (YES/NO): NO